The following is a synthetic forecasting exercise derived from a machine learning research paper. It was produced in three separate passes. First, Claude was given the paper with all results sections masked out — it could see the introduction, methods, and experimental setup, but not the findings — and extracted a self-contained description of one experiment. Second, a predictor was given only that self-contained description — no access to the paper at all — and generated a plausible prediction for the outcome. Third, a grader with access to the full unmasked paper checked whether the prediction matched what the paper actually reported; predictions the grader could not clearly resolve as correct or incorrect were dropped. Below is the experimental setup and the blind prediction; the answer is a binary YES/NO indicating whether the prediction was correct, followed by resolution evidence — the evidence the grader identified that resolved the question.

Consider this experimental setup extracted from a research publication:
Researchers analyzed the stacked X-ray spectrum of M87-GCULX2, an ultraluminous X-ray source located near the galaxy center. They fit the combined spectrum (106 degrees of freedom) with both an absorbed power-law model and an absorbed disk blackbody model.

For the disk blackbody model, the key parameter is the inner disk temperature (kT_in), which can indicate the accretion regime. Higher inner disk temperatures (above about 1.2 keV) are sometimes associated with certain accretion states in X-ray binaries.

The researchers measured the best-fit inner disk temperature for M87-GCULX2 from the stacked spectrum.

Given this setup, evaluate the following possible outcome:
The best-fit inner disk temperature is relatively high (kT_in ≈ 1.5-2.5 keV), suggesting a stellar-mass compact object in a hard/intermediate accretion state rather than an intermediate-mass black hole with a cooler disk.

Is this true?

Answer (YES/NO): NO